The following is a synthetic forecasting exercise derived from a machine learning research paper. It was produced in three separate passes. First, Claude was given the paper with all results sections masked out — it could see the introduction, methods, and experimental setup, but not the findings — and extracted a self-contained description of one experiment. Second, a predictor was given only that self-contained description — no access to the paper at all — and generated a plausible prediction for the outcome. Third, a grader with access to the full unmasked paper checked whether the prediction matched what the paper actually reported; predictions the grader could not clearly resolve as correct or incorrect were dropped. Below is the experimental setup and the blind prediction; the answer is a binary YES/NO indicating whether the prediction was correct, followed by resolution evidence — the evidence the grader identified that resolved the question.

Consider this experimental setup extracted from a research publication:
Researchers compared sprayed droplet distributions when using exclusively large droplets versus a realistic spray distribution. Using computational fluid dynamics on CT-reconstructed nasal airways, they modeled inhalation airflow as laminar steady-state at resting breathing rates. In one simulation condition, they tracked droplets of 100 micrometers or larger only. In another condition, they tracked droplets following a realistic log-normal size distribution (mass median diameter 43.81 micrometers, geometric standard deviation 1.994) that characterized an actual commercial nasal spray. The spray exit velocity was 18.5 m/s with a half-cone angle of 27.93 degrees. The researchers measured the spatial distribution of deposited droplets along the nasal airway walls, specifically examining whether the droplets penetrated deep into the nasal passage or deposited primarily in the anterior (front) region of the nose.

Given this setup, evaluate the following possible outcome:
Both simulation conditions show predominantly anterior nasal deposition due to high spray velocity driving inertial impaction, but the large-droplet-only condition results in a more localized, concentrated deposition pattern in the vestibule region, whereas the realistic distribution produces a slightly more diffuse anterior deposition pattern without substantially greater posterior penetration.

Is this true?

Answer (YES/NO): NO